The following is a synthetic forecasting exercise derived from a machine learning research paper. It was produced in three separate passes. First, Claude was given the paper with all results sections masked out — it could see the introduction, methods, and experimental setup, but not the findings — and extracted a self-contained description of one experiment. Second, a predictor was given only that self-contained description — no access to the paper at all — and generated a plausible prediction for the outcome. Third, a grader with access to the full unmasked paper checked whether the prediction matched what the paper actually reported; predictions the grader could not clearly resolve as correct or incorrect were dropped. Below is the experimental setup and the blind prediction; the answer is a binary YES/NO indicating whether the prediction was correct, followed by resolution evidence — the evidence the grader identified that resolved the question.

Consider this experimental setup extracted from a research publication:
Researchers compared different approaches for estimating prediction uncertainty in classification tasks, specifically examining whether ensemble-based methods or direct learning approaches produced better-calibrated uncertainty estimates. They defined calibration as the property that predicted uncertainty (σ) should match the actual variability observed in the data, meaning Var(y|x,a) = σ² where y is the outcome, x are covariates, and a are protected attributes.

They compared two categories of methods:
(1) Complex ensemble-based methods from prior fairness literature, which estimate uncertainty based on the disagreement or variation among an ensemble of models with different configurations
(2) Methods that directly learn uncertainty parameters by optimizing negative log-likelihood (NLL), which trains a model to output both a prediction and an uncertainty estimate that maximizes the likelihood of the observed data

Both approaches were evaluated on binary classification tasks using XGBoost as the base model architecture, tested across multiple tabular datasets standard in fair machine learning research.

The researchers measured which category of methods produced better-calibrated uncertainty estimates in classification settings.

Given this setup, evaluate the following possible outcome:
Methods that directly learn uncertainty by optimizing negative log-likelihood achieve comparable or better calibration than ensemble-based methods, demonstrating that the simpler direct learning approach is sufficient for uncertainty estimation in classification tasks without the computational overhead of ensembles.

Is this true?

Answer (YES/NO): YES